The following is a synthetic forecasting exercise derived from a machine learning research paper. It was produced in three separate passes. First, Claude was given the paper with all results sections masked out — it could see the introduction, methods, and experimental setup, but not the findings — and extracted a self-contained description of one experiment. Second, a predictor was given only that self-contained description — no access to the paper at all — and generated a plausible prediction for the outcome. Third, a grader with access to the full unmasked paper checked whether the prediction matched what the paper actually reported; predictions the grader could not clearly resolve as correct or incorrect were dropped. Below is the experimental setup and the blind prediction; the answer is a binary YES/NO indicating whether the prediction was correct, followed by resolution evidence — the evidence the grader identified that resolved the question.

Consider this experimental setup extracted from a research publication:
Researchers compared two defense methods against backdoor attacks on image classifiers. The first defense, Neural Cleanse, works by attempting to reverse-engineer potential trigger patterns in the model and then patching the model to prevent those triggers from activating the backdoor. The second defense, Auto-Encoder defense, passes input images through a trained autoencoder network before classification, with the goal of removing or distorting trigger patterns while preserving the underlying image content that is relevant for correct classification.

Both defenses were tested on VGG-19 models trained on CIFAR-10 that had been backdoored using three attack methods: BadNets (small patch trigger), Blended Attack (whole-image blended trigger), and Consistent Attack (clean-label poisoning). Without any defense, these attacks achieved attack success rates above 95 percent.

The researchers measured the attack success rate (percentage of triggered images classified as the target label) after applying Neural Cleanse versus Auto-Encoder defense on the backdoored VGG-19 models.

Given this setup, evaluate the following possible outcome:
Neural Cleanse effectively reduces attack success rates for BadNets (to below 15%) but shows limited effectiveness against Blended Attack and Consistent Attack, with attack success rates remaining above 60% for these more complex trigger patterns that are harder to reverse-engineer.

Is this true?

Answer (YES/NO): NO